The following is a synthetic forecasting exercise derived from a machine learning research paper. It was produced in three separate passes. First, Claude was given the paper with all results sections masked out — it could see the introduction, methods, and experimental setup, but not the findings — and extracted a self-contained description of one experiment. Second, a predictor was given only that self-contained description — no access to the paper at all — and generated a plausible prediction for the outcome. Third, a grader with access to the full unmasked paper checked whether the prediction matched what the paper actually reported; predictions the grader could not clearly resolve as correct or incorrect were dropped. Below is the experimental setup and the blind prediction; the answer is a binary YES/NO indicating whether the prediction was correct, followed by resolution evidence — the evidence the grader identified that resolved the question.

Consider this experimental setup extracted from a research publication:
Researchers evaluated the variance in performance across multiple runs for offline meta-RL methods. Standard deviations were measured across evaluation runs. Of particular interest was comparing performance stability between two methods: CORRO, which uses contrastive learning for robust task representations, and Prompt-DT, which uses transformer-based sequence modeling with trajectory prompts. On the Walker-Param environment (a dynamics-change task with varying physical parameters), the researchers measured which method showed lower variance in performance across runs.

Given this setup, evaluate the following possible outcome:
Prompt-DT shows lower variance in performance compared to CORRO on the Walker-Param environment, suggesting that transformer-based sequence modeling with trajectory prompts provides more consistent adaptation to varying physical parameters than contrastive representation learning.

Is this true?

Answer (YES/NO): NO